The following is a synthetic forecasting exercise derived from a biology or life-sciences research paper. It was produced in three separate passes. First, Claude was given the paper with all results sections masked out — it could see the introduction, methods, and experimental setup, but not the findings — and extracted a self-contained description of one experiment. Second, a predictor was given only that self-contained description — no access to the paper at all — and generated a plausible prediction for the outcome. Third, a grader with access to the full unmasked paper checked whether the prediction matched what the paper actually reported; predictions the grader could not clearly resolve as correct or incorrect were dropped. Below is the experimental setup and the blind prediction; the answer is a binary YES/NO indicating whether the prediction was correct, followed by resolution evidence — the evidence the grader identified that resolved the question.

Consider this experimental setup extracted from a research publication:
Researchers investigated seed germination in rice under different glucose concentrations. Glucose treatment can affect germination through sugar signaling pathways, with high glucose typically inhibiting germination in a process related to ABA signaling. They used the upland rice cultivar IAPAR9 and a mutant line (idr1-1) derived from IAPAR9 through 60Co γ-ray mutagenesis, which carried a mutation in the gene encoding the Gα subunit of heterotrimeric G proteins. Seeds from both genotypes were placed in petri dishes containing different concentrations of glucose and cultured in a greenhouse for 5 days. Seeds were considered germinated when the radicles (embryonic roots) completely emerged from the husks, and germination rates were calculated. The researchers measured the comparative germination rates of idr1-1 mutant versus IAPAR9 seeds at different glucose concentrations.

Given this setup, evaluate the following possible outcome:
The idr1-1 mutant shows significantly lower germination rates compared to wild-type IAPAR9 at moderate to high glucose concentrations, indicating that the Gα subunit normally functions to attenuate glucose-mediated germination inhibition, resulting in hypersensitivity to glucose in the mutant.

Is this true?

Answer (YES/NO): YES